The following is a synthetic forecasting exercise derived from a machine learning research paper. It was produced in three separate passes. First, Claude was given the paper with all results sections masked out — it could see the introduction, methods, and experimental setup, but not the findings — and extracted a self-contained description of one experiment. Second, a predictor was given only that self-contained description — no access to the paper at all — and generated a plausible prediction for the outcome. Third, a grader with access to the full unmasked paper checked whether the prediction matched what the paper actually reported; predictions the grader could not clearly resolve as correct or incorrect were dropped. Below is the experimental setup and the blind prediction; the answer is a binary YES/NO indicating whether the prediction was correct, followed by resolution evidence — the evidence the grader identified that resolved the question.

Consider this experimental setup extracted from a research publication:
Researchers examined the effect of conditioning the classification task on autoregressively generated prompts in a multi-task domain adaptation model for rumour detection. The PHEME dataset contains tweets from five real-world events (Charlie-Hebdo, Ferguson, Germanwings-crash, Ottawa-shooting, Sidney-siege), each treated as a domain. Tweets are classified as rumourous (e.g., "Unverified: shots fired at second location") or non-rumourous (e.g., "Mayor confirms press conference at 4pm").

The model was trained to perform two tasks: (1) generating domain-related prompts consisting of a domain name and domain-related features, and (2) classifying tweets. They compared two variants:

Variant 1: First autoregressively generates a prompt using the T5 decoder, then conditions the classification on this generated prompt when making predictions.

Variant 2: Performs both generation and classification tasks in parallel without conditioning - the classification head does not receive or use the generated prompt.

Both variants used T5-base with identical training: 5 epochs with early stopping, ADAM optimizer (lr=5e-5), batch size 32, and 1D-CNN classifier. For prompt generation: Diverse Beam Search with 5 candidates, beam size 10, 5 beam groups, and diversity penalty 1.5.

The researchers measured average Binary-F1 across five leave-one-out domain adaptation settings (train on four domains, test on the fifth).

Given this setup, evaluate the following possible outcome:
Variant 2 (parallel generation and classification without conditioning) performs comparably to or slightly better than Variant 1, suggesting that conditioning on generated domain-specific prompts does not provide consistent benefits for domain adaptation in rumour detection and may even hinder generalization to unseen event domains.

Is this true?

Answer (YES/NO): NO